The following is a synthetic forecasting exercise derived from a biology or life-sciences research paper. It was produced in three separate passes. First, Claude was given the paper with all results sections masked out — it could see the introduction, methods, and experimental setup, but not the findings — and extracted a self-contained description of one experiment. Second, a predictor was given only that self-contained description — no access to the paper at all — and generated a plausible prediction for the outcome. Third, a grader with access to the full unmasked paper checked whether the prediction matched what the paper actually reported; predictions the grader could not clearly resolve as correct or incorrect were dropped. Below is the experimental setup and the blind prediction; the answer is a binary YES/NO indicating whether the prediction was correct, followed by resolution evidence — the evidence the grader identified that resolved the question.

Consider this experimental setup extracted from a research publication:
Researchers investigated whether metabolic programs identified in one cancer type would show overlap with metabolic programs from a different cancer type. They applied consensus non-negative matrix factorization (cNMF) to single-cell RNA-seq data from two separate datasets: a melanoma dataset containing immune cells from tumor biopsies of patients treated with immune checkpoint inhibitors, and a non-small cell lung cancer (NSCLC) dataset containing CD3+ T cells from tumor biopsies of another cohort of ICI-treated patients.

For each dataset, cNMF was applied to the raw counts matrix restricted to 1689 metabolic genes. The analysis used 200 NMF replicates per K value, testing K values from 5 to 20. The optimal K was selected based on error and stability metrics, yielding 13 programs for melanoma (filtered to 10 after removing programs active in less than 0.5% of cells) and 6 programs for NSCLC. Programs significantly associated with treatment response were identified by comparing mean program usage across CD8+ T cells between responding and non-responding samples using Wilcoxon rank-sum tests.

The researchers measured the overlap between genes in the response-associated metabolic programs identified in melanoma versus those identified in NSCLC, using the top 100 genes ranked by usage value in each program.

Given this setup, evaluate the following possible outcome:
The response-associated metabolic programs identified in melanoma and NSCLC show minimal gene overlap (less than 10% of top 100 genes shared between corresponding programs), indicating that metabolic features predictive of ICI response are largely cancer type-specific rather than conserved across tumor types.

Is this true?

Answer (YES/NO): NO